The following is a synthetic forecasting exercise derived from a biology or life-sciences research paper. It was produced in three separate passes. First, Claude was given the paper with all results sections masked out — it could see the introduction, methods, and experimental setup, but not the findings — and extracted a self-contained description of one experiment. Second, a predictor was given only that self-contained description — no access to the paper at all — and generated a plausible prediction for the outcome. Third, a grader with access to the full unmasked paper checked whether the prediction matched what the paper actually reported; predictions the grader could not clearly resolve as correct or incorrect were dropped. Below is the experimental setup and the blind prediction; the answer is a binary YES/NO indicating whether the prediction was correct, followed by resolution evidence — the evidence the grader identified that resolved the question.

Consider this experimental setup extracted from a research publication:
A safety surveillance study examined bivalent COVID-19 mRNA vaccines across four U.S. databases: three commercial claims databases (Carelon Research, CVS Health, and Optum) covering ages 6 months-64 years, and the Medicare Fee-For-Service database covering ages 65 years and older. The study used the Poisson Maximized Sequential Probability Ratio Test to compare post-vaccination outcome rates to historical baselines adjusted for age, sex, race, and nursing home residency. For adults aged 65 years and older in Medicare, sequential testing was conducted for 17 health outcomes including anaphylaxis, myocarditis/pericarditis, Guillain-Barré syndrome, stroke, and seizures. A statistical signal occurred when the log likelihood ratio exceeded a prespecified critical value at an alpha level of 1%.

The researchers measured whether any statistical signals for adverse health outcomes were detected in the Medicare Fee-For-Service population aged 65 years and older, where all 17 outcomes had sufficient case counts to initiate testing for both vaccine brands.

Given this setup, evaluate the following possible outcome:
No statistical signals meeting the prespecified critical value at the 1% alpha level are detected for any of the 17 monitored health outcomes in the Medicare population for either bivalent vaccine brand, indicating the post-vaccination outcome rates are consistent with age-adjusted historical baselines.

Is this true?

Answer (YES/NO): YES